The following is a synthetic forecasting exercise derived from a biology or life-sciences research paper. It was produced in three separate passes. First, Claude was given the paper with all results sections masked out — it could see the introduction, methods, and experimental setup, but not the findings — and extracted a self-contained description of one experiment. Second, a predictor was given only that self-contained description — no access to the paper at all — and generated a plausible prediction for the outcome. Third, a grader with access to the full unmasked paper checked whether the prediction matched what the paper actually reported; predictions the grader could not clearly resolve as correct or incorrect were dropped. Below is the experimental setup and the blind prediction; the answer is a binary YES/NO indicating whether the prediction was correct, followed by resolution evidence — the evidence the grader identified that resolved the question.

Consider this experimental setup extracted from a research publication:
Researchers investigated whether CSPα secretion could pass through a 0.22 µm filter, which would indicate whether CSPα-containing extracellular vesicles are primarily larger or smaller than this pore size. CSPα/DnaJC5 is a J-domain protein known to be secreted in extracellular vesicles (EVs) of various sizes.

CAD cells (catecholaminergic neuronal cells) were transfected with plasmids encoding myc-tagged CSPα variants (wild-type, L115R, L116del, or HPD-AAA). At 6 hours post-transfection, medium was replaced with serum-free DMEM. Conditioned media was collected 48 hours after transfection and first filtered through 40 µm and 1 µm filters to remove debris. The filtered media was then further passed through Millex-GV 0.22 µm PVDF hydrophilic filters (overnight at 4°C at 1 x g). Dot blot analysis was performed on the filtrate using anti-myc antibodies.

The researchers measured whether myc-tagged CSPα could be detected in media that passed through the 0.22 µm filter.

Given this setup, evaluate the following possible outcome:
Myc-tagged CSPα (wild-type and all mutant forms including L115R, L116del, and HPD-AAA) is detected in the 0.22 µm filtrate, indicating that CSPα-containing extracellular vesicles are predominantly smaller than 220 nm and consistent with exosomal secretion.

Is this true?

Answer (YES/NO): NO